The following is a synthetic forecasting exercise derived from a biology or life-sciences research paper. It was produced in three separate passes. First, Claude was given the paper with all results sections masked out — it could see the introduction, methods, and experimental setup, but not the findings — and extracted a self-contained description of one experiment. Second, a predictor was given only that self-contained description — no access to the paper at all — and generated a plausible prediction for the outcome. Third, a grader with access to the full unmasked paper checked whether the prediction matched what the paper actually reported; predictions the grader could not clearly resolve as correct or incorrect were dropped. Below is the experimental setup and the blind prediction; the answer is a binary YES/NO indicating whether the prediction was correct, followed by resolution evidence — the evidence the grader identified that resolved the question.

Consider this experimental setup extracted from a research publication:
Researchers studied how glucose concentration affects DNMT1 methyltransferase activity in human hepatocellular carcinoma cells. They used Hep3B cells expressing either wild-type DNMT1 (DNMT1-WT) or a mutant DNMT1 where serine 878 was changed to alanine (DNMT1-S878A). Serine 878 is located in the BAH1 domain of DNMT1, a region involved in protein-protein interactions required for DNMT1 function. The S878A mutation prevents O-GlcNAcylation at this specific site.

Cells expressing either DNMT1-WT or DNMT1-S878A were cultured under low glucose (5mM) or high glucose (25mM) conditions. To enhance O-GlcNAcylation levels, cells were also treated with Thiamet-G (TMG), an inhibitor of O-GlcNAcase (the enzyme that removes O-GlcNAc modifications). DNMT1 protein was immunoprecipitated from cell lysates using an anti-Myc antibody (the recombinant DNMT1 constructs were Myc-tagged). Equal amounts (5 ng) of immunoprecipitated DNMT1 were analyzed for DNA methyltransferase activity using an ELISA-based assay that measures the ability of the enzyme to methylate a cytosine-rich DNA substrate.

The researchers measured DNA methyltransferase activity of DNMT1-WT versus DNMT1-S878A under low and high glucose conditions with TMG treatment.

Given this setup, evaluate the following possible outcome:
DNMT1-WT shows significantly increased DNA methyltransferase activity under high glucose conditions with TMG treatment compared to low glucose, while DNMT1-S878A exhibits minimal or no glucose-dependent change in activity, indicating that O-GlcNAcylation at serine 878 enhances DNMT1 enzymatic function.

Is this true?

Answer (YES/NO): NO